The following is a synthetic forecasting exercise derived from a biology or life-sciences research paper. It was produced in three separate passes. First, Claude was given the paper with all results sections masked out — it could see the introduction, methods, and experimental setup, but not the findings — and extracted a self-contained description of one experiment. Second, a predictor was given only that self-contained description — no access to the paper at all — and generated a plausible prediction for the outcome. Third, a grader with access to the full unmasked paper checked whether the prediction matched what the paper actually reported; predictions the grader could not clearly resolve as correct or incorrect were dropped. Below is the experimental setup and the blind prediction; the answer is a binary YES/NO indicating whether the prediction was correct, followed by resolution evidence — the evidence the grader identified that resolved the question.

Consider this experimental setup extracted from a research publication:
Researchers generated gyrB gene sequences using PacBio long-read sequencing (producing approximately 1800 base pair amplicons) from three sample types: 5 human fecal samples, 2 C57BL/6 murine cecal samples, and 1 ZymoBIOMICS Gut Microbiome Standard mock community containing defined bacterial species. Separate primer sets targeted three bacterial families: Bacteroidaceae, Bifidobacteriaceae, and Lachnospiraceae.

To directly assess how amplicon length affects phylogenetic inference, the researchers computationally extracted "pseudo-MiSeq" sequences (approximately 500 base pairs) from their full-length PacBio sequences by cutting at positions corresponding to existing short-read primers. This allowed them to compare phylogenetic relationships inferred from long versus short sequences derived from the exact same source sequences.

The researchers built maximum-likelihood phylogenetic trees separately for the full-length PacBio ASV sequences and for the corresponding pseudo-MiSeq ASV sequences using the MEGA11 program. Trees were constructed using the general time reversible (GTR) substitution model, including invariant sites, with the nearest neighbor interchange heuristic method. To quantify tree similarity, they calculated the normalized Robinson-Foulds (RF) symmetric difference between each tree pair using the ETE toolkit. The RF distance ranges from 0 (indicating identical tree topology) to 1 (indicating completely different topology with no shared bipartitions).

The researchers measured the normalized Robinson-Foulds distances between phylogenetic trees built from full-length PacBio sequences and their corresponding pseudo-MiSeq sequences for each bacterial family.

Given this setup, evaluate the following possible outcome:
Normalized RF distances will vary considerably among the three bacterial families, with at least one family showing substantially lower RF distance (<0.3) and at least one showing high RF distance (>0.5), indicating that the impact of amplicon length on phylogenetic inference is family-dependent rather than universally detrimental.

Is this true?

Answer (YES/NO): NO